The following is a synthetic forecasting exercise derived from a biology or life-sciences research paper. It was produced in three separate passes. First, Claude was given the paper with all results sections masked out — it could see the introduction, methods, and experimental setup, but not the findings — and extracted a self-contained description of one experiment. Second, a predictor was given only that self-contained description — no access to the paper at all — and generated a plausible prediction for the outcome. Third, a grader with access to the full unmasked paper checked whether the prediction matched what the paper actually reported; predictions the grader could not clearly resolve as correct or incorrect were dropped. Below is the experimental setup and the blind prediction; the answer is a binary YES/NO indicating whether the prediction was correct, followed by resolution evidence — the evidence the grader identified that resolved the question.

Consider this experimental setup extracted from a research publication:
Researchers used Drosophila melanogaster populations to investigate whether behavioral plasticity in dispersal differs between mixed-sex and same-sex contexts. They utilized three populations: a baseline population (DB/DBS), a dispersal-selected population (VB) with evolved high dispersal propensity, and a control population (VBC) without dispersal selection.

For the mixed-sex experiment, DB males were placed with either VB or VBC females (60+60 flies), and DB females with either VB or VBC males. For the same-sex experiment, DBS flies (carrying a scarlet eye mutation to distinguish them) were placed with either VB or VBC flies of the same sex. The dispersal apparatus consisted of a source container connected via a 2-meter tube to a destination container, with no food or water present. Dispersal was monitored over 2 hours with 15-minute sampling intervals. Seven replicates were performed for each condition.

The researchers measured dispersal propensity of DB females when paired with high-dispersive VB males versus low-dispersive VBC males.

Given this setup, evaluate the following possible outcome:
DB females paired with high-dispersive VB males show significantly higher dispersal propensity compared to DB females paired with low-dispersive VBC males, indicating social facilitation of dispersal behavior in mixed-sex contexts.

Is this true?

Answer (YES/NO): YES